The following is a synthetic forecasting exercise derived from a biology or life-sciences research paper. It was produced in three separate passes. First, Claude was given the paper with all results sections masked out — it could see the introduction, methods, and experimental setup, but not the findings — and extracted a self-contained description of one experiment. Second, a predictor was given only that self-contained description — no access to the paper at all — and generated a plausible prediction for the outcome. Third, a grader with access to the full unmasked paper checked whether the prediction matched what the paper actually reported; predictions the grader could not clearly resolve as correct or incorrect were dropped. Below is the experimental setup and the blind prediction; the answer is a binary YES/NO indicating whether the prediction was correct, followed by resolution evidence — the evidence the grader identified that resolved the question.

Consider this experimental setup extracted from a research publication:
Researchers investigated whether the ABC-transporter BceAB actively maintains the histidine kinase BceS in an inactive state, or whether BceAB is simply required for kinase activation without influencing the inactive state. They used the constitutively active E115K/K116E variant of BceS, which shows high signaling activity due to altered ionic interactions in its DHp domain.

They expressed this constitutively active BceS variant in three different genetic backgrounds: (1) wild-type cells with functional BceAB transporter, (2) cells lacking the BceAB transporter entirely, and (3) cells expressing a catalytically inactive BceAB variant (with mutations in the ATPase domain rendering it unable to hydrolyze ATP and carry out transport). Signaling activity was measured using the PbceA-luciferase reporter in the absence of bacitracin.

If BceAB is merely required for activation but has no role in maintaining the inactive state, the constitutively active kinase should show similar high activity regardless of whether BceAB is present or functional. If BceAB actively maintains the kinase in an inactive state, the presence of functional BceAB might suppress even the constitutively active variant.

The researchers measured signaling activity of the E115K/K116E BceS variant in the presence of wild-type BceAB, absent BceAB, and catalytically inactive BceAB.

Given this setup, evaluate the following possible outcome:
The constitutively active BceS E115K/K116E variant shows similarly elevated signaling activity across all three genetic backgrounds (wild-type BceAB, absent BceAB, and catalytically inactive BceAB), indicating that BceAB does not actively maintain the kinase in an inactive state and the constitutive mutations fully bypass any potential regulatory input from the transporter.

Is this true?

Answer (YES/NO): NO